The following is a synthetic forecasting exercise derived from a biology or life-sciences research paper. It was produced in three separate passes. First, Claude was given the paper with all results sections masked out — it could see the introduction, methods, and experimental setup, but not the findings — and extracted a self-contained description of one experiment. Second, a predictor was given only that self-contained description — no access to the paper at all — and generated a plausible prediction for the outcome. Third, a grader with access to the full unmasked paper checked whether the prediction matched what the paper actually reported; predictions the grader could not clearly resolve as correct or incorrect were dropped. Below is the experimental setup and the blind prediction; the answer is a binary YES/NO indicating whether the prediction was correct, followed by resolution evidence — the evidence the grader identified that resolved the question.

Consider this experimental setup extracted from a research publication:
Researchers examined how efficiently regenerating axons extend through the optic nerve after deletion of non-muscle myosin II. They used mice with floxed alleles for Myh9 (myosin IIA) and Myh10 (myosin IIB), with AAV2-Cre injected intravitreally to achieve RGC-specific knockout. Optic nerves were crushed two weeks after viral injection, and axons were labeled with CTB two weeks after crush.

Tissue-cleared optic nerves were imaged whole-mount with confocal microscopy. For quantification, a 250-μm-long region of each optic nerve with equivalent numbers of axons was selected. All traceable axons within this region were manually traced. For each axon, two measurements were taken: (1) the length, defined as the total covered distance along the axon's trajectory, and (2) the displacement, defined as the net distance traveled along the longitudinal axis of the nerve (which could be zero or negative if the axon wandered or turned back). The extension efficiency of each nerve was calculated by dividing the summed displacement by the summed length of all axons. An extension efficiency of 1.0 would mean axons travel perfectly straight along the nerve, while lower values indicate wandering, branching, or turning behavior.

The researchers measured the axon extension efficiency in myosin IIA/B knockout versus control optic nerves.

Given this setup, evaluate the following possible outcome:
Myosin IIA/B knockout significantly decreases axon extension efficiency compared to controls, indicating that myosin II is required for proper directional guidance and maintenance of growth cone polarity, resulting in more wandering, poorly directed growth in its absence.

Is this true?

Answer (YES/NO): NO